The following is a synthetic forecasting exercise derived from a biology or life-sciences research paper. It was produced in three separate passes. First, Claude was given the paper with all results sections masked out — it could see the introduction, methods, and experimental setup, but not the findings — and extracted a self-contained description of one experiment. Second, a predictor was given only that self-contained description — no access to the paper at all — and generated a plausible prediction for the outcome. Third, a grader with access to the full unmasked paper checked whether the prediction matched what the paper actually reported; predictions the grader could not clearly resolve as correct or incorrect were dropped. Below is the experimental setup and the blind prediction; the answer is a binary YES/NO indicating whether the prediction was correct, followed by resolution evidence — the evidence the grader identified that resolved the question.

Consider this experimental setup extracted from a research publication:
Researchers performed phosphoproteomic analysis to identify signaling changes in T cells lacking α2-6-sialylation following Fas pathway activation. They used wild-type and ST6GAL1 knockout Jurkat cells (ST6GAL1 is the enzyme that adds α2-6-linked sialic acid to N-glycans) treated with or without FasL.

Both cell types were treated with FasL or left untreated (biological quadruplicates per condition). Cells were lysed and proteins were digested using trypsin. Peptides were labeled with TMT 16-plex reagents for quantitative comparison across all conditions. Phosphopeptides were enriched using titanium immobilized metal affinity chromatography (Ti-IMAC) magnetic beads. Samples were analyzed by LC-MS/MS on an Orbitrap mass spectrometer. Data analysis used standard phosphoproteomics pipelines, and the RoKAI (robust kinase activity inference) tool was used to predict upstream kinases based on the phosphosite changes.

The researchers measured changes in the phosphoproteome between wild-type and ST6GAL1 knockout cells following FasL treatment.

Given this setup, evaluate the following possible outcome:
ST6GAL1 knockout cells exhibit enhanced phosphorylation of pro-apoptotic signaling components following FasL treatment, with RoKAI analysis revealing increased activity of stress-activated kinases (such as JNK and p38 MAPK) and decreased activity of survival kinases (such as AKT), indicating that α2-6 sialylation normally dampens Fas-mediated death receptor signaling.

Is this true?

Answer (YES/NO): NO